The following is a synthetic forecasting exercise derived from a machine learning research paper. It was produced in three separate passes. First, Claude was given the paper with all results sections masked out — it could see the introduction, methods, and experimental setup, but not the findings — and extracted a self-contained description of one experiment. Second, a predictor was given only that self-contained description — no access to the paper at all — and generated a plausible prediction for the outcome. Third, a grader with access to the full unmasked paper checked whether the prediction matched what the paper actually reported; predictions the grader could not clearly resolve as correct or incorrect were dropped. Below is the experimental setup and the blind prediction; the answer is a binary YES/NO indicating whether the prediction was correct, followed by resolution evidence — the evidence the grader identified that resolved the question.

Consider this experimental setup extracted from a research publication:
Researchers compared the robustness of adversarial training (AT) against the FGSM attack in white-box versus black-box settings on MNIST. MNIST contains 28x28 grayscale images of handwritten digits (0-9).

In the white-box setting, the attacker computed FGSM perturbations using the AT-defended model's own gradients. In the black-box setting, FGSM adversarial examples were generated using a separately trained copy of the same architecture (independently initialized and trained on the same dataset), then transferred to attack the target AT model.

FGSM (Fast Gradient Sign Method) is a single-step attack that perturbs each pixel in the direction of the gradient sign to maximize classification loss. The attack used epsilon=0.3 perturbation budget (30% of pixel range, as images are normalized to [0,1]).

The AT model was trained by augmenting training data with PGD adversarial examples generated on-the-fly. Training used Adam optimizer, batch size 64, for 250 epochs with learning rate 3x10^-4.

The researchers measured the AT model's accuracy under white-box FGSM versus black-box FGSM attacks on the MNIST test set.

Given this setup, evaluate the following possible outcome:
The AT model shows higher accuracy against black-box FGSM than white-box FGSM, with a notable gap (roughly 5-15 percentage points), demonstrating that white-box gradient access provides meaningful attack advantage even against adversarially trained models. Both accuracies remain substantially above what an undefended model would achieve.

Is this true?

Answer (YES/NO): NO